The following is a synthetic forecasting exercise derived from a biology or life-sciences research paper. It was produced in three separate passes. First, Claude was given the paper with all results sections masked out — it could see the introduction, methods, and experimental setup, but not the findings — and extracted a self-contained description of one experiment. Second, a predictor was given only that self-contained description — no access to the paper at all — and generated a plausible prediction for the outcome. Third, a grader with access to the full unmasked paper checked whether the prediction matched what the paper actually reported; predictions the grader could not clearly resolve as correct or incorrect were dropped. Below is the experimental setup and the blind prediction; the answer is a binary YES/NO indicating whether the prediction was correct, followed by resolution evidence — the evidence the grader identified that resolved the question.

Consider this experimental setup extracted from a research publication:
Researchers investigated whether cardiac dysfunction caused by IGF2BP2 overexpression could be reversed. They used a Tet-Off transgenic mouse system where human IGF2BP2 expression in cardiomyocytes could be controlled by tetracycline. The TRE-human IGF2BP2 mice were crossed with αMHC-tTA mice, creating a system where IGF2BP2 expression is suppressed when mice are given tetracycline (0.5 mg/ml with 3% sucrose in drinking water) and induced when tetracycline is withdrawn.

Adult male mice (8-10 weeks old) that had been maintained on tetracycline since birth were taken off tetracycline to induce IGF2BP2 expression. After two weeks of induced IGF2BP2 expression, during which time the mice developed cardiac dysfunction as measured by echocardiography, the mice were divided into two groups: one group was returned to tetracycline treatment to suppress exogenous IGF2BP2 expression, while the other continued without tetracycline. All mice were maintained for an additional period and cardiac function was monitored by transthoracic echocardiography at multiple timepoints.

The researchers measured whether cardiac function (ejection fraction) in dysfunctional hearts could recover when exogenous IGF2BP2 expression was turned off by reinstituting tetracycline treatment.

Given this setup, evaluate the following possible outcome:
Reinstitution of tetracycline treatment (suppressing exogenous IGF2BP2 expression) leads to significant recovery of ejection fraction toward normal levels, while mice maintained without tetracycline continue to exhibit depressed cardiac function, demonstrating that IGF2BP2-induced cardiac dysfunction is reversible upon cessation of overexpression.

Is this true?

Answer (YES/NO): NO